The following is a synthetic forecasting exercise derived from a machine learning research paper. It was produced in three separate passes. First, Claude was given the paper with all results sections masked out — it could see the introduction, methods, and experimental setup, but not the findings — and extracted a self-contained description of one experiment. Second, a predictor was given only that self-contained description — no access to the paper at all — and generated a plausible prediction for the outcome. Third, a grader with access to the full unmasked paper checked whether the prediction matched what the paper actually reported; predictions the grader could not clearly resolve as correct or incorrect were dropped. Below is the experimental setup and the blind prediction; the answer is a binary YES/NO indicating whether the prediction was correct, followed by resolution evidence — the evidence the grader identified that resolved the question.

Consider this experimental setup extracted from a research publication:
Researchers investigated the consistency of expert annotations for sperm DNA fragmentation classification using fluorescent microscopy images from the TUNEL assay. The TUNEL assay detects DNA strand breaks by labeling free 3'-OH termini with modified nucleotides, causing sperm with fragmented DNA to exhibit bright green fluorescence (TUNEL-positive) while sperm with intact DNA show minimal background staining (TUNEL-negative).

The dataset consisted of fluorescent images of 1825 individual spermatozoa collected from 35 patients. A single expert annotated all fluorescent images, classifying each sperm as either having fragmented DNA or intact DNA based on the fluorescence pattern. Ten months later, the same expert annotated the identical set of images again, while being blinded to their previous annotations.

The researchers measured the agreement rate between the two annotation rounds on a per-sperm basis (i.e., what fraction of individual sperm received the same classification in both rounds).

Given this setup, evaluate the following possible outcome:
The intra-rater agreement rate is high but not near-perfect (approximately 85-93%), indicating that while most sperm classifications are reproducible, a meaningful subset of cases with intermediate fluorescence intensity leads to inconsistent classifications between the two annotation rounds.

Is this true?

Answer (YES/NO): NO